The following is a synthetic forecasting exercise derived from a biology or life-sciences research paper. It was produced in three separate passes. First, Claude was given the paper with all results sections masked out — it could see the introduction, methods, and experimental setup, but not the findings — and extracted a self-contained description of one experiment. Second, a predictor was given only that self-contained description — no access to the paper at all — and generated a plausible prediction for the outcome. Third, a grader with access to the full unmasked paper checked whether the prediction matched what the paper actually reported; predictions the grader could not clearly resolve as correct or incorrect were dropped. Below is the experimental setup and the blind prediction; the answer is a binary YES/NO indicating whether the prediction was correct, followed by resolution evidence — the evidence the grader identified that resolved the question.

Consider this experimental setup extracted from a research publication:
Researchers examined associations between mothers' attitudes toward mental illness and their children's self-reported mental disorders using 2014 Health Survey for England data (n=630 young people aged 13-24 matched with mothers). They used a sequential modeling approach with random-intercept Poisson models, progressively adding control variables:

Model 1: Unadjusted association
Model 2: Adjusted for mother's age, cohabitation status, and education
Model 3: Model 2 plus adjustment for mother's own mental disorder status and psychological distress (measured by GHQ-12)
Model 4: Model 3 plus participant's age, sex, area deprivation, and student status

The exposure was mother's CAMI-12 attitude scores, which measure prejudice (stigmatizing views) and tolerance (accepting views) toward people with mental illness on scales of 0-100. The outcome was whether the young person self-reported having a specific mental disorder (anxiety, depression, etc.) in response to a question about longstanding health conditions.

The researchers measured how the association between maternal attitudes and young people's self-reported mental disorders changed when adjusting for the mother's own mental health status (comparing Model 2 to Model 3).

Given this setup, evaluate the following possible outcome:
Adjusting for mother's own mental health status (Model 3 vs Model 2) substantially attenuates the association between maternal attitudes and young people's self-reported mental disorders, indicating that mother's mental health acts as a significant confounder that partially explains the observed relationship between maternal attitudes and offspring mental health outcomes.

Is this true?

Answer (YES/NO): NO